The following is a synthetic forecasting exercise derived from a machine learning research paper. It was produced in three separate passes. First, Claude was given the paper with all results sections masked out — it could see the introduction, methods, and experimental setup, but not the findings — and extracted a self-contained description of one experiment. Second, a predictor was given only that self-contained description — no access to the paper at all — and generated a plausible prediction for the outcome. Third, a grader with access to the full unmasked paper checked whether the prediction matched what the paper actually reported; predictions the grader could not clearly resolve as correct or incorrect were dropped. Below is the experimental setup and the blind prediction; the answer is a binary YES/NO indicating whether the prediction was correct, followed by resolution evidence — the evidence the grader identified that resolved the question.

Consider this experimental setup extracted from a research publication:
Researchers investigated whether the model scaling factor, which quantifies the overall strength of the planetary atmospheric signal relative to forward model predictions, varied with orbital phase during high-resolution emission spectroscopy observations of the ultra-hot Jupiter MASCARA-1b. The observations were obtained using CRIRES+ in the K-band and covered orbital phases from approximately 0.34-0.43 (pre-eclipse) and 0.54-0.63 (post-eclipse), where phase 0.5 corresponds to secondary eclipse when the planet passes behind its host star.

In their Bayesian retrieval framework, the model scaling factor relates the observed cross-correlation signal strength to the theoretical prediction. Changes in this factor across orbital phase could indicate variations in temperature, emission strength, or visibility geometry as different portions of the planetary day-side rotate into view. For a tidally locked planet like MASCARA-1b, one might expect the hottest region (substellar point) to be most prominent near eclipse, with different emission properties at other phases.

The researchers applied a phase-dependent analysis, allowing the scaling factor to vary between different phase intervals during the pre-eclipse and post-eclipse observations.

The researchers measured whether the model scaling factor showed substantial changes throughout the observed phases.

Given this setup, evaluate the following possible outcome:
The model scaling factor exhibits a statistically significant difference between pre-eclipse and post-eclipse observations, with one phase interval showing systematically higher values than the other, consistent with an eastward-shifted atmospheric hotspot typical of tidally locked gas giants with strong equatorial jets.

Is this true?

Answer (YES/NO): NO